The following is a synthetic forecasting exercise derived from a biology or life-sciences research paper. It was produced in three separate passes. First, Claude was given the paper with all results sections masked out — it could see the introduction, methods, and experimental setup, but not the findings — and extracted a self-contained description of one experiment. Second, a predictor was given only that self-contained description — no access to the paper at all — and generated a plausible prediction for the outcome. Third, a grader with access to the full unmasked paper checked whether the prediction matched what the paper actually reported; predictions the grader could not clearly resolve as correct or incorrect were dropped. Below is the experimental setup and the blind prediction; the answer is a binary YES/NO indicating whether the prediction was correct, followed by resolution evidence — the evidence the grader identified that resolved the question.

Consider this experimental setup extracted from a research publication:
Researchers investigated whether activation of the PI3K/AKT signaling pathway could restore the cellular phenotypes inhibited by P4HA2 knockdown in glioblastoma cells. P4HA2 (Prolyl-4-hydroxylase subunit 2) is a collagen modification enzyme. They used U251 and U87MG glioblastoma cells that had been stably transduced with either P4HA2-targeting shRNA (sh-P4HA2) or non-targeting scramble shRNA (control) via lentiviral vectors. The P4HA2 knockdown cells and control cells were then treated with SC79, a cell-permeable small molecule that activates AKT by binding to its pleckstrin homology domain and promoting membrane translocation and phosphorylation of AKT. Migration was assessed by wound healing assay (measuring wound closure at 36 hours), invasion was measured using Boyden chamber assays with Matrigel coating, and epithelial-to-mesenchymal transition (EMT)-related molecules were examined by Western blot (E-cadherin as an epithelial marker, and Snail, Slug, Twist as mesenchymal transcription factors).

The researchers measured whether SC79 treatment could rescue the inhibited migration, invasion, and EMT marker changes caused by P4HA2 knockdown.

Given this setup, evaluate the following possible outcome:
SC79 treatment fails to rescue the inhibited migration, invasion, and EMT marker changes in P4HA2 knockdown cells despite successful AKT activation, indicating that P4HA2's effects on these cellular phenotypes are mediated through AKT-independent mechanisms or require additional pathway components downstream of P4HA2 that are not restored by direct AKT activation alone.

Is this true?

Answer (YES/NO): NO